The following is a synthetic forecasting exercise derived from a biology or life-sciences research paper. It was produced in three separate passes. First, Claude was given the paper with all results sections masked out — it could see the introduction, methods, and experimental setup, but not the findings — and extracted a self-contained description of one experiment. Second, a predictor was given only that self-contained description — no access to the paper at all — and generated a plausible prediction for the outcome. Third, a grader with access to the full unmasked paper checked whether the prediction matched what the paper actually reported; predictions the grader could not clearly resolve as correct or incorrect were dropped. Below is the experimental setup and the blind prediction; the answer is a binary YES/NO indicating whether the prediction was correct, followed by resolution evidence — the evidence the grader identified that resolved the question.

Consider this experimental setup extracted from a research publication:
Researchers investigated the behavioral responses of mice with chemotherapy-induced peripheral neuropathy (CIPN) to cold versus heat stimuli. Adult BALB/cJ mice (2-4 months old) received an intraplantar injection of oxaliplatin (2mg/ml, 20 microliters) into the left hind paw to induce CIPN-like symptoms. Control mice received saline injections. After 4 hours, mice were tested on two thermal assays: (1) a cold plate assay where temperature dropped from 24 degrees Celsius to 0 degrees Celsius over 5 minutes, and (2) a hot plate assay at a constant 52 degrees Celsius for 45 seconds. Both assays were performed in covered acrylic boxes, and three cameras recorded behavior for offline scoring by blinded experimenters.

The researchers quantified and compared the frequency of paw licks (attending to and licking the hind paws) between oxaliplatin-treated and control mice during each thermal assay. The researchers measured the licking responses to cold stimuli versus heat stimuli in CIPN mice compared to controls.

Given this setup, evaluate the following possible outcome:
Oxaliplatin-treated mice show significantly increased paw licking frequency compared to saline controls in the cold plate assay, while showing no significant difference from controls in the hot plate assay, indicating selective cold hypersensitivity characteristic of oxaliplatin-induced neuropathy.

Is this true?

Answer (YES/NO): YES